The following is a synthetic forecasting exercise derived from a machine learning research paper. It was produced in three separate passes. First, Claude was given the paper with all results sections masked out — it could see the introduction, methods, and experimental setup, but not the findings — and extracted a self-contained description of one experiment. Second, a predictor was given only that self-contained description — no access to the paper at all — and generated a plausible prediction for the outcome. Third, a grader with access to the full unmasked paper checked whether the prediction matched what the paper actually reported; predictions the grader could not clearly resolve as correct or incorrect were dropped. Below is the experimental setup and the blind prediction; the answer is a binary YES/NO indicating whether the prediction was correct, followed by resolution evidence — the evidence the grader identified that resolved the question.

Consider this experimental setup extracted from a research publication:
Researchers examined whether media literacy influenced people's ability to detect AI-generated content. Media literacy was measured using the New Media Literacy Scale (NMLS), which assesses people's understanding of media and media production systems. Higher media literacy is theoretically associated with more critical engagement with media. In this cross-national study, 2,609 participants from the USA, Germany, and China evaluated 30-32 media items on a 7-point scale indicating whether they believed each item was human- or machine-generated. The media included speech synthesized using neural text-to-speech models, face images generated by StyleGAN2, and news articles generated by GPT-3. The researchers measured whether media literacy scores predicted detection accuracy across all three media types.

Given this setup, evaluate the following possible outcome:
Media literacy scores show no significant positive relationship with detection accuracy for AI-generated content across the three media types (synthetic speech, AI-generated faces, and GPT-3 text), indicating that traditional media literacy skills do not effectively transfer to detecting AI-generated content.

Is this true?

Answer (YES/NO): NO